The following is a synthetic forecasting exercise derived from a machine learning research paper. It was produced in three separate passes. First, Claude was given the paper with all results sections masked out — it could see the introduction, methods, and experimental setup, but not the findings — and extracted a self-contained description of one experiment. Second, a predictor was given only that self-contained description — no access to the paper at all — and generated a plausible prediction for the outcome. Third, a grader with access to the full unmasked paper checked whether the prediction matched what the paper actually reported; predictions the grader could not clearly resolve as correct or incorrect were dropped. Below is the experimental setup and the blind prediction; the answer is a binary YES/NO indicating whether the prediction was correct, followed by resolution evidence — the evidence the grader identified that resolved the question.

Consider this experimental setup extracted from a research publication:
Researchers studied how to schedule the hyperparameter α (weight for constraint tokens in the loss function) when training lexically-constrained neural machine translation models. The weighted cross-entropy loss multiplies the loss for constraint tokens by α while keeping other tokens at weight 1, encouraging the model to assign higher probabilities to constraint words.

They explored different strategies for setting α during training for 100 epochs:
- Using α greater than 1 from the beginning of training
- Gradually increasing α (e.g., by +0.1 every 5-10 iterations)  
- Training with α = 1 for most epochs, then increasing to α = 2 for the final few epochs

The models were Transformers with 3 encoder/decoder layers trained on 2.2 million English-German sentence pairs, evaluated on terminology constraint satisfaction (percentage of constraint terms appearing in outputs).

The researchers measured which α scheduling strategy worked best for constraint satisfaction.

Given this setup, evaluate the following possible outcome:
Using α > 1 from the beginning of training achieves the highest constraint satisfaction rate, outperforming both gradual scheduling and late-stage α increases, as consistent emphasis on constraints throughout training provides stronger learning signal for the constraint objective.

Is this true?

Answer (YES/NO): NO